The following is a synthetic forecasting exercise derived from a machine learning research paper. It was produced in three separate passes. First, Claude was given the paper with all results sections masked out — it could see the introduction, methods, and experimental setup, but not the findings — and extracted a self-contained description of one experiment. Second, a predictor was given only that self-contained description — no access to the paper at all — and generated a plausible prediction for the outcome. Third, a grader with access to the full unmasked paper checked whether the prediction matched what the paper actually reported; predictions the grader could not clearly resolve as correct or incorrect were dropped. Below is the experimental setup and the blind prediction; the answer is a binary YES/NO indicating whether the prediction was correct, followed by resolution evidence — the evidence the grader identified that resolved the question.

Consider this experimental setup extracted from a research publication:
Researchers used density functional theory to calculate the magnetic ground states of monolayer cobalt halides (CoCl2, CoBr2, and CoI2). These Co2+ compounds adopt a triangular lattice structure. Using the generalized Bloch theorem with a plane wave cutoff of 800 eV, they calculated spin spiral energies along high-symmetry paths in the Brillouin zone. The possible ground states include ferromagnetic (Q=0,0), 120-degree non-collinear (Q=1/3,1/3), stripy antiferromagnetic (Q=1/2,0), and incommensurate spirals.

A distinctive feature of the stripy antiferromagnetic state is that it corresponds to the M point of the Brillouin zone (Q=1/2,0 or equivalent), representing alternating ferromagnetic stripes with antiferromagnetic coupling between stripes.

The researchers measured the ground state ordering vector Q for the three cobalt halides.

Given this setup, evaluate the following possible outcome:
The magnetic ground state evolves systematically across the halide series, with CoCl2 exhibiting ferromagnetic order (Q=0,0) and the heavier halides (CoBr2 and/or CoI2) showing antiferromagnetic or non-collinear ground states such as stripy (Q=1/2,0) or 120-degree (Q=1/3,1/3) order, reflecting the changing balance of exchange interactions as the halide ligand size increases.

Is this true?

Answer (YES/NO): YES